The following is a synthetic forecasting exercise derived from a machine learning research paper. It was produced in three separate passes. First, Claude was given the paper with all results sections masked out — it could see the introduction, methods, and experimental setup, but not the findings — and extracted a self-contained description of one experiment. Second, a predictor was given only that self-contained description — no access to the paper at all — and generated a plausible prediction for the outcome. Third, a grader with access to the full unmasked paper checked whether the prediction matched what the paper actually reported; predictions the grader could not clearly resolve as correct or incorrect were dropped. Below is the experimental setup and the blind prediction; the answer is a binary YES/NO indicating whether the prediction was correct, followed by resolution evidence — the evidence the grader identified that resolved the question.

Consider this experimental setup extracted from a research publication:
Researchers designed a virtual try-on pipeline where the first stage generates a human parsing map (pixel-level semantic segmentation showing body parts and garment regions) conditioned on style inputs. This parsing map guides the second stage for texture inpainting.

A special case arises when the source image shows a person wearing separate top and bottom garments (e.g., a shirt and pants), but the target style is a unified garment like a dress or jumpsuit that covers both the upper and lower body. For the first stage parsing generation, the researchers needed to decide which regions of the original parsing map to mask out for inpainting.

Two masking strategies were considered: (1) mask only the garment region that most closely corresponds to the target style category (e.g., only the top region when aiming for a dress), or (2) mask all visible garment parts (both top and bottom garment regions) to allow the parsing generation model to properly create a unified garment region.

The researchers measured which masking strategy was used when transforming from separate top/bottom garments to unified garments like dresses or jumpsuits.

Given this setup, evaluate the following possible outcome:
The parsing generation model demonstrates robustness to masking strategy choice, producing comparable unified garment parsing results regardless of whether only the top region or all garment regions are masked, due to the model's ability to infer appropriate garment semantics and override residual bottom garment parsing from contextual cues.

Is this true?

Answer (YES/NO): NO